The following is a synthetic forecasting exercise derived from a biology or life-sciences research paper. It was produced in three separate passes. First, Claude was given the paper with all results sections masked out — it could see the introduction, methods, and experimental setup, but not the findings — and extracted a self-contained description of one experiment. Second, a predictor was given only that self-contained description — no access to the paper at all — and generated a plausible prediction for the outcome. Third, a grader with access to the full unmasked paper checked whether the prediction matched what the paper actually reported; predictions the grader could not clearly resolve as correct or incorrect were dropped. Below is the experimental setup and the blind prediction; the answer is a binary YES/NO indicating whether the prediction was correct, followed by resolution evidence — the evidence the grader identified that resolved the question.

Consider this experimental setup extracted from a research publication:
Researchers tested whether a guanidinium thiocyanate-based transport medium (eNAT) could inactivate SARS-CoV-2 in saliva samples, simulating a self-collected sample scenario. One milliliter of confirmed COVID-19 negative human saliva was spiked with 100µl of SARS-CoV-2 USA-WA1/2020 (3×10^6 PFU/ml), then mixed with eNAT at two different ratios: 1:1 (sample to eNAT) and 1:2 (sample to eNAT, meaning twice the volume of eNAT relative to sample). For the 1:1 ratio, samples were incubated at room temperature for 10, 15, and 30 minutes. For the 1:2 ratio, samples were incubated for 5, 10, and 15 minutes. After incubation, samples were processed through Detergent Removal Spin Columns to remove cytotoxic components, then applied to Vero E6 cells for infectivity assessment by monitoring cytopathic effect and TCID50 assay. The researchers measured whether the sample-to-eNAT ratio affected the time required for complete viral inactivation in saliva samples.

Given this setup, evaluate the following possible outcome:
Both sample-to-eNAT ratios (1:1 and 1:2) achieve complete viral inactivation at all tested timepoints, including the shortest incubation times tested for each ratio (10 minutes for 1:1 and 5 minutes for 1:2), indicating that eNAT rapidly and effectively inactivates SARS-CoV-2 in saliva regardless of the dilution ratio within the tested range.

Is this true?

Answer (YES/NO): NO